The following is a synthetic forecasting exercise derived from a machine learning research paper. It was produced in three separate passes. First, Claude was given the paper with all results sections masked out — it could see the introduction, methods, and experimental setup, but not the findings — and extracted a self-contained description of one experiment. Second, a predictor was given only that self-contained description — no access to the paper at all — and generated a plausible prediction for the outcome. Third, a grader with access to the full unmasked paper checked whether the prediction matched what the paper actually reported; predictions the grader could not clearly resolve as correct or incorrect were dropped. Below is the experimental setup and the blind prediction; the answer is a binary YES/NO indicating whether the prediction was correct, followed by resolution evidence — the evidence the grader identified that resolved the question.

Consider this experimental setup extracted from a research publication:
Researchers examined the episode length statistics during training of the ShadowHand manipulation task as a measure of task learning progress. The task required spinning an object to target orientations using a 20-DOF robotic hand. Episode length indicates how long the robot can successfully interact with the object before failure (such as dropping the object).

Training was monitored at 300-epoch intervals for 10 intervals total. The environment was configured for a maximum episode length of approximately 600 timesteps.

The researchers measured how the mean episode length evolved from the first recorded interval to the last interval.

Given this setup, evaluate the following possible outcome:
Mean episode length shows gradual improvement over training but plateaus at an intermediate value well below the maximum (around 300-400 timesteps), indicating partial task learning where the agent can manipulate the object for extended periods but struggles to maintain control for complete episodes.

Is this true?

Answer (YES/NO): NO